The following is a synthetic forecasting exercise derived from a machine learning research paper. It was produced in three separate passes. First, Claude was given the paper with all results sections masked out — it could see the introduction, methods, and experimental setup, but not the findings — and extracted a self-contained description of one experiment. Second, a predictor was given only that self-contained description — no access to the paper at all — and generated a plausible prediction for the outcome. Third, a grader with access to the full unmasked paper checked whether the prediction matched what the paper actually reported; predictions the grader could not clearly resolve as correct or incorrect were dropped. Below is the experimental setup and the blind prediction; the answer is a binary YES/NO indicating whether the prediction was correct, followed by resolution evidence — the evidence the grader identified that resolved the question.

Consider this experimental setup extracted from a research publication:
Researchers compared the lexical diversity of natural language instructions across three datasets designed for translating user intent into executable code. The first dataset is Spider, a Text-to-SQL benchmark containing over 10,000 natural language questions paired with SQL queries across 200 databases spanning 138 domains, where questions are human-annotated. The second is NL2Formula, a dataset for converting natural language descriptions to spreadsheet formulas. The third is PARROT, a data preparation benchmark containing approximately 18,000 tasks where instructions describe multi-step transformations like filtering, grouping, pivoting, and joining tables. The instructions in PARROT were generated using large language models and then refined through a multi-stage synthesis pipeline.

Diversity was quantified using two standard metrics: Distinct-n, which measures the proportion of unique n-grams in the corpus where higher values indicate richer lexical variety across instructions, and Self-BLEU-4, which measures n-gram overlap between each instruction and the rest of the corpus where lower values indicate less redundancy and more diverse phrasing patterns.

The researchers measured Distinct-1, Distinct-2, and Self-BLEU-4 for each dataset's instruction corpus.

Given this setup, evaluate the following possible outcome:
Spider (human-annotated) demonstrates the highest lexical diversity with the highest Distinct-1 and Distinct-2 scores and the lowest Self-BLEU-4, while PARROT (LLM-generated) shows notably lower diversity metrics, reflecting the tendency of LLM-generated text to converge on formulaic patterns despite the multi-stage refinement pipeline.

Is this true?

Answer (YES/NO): NO